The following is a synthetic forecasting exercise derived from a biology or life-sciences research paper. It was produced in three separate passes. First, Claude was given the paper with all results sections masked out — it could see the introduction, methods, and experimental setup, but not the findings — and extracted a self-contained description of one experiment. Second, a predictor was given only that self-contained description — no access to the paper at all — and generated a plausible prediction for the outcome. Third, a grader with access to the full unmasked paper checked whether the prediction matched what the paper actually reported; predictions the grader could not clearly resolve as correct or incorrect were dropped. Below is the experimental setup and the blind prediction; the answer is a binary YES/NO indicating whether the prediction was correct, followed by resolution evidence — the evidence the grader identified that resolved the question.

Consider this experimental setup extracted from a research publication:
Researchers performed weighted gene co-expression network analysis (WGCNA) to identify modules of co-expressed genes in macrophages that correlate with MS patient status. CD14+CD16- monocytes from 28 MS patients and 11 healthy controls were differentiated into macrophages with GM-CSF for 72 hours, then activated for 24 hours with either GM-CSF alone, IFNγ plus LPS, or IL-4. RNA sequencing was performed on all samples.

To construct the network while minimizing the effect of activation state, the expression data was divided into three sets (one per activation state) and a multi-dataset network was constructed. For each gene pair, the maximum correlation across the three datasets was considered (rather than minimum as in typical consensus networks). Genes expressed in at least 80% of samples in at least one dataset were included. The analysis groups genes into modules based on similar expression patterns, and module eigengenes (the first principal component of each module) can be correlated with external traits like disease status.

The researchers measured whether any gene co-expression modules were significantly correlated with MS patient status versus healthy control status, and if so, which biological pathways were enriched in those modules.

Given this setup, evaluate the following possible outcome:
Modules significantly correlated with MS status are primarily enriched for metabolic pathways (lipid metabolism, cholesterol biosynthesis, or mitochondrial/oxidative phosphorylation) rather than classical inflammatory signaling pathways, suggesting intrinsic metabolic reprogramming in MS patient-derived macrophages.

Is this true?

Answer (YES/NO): NO